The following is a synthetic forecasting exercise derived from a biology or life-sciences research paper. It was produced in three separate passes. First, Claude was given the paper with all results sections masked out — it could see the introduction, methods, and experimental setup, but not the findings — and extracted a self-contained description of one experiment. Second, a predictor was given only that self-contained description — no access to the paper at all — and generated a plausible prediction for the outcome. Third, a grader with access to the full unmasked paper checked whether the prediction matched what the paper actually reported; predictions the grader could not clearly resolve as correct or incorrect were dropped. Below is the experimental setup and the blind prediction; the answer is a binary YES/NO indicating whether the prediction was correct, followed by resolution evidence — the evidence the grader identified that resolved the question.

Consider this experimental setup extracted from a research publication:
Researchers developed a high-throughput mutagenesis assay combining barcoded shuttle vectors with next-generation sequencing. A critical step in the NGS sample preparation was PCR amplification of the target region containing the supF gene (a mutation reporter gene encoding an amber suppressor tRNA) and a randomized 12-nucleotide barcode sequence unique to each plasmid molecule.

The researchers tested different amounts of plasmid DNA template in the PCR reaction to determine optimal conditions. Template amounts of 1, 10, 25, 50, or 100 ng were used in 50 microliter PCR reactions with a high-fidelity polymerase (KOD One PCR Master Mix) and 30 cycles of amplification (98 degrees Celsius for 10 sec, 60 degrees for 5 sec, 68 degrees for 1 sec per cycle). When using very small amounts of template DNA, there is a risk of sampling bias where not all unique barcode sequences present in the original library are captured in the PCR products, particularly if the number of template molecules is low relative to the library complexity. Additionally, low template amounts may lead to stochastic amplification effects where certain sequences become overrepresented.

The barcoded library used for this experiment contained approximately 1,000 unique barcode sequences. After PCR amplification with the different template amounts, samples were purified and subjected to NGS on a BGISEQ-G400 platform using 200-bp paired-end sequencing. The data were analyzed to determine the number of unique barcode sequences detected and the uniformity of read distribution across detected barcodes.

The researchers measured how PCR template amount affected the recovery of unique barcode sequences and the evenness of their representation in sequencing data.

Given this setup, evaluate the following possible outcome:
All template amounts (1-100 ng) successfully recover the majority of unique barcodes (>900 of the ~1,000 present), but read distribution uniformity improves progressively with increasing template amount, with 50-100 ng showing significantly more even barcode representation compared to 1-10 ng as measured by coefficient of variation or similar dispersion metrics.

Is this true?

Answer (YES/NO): NO